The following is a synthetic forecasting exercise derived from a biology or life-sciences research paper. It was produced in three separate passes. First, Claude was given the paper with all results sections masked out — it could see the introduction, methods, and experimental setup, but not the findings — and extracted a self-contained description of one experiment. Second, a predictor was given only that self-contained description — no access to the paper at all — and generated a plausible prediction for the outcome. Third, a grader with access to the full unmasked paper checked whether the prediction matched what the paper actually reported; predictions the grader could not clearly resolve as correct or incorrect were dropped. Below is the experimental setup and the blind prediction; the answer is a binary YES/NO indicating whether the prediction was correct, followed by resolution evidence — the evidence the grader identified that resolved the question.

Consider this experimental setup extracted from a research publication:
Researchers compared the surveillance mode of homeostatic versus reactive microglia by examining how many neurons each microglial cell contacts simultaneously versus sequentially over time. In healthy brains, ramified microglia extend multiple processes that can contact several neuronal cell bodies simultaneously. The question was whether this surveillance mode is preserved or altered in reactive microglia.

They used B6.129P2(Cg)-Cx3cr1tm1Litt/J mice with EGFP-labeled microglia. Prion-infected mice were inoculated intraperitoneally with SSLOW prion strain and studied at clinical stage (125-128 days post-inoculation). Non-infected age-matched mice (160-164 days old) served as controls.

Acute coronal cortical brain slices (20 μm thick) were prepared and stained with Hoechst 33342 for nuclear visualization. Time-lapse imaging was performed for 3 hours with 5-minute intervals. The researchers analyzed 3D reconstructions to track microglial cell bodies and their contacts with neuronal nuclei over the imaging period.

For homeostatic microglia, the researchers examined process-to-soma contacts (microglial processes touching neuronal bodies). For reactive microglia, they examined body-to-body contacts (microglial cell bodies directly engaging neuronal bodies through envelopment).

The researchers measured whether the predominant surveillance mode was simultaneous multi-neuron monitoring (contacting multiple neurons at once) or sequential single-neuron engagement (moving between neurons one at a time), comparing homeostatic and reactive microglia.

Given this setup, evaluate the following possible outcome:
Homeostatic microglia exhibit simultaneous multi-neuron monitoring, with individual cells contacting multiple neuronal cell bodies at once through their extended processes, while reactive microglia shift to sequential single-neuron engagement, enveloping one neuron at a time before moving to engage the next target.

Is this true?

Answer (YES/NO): YES